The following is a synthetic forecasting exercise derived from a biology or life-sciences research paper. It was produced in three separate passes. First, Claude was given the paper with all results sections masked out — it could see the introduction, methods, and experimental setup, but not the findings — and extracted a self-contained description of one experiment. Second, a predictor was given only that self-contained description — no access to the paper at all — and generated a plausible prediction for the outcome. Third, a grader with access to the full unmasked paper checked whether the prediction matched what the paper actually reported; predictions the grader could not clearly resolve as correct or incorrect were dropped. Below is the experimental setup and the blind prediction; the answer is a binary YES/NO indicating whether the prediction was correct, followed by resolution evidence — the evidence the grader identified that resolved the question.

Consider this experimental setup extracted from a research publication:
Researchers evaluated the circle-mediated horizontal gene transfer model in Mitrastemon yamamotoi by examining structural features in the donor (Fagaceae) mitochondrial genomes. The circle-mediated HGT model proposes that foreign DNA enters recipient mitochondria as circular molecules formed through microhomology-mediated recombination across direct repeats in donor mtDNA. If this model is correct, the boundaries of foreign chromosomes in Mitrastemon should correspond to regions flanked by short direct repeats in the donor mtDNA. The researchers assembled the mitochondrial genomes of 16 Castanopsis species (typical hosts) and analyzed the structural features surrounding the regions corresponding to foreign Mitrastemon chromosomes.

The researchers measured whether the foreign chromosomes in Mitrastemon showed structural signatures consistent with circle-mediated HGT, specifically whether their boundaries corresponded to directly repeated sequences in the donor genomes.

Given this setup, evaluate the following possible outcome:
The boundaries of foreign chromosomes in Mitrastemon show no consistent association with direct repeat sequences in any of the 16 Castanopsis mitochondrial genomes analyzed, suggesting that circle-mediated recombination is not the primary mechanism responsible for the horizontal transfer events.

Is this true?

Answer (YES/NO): NO